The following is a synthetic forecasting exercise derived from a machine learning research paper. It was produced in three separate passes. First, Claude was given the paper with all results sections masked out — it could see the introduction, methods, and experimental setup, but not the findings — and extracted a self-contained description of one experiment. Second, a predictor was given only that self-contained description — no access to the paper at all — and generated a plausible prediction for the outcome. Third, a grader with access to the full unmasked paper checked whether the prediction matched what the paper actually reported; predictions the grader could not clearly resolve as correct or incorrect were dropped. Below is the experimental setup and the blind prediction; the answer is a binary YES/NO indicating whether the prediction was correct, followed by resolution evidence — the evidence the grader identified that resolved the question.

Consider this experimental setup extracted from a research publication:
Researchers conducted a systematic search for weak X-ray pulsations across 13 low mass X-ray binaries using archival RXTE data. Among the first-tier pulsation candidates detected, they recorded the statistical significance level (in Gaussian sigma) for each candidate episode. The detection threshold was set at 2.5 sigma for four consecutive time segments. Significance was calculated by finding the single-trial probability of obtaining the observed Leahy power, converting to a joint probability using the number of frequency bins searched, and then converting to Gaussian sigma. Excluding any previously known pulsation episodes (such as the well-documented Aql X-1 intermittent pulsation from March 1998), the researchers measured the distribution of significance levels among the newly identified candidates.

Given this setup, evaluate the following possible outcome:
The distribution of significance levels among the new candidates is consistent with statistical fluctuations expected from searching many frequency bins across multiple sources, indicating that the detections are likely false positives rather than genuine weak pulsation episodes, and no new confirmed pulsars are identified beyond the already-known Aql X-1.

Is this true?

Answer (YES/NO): NO